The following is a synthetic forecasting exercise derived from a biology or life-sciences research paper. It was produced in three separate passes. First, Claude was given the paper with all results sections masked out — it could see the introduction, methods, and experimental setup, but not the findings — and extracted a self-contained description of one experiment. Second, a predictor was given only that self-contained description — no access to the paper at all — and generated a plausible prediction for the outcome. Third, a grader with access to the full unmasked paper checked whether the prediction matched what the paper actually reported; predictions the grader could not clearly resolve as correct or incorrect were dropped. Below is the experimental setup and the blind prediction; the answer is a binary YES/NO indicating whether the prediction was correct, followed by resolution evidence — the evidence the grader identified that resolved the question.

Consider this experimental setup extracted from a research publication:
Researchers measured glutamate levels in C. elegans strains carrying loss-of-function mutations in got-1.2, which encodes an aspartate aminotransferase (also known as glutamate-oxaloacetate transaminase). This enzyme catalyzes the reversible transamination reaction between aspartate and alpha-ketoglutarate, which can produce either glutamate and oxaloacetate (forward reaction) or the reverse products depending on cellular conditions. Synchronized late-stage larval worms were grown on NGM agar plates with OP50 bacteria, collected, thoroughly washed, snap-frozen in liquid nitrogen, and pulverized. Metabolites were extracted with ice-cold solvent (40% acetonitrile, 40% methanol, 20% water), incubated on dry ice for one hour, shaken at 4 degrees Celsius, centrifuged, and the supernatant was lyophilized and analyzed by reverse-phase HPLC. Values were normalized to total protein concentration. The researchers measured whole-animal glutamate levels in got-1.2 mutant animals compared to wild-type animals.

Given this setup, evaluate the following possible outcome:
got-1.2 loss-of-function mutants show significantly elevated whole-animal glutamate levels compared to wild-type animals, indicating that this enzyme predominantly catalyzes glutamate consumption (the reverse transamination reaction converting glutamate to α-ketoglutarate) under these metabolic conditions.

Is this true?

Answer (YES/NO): NO